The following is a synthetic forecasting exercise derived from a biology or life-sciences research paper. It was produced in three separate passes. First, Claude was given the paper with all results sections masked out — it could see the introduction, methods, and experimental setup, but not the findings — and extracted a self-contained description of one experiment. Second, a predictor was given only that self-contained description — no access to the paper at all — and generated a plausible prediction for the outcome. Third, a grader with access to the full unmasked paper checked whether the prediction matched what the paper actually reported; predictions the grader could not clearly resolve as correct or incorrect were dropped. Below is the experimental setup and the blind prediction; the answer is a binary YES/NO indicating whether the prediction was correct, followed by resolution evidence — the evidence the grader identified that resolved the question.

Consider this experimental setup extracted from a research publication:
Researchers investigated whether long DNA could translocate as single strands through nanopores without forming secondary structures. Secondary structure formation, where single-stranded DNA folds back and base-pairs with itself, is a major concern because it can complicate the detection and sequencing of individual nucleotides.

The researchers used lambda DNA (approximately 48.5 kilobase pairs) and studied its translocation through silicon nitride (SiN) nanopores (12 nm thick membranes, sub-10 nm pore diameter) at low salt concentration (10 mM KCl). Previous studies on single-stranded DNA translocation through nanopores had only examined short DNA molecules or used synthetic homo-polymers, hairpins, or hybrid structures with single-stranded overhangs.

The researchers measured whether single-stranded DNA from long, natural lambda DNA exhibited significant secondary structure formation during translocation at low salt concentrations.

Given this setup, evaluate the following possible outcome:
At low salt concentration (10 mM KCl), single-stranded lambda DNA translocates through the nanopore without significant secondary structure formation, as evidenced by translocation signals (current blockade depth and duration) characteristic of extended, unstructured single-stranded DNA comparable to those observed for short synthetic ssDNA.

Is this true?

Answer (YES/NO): YES